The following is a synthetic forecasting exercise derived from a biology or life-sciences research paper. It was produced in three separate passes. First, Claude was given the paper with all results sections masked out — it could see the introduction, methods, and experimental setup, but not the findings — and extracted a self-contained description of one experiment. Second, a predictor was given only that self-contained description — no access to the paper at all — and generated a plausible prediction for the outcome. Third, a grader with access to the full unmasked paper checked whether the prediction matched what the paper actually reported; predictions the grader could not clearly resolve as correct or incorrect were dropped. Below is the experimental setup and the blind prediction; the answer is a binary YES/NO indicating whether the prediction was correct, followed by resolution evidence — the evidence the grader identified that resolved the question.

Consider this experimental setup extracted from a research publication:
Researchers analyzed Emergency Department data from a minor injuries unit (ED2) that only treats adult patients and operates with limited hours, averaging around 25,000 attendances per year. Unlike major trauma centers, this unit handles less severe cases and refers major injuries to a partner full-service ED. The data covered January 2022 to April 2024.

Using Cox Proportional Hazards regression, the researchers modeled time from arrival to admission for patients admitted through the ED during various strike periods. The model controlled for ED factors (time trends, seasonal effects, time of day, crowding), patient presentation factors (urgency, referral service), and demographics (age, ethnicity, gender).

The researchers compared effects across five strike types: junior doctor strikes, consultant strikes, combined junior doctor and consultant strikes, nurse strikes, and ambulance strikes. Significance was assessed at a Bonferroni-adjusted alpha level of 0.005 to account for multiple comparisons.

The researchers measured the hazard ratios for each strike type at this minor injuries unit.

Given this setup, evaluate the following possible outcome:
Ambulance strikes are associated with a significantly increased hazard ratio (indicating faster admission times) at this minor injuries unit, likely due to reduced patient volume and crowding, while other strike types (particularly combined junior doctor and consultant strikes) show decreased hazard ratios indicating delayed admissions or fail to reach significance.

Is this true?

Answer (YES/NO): NO